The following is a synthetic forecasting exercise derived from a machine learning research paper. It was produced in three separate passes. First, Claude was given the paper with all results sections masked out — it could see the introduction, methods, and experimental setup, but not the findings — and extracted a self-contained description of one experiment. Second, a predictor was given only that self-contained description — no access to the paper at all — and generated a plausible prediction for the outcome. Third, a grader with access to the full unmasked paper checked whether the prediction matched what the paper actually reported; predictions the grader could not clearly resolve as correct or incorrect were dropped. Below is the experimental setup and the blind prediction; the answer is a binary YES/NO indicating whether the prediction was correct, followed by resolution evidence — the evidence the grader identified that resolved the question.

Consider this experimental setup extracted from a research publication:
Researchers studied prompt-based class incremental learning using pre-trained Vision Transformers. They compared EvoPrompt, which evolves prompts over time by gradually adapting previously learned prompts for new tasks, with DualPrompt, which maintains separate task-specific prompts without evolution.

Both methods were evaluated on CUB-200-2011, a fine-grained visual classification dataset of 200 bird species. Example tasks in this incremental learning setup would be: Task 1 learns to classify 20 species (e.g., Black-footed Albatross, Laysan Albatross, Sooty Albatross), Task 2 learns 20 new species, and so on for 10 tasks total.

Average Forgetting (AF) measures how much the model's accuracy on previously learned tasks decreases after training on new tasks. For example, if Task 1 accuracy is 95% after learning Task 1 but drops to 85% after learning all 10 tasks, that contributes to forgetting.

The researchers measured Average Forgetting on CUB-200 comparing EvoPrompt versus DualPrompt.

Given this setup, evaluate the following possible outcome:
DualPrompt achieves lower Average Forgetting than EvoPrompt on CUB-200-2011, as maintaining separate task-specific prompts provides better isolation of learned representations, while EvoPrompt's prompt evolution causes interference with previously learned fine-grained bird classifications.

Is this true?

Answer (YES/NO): YES